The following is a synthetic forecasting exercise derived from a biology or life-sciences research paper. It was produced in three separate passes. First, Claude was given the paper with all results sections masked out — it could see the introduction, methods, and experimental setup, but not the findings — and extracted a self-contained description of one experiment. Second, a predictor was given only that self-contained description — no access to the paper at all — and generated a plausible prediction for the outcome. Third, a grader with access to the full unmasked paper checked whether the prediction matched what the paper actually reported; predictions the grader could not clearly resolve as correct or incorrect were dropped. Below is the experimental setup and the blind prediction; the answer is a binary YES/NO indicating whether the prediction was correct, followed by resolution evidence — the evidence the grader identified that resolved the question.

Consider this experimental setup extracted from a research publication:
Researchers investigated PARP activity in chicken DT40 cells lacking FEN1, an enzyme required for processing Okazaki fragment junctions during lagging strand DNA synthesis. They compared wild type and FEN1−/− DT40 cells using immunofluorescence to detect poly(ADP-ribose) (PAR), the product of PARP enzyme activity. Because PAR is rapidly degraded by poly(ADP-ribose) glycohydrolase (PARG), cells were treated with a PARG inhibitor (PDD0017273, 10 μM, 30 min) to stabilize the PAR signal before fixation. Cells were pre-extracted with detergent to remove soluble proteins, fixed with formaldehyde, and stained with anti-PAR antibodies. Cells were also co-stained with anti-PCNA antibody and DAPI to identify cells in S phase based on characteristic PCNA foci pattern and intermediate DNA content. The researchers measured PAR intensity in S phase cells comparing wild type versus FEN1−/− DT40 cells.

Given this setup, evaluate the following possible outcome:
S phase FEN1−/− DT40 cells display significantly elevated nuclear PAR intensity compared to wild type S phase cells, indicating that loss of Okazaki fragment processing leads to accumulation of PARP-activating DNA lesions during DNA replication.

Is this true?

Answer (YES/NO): YES